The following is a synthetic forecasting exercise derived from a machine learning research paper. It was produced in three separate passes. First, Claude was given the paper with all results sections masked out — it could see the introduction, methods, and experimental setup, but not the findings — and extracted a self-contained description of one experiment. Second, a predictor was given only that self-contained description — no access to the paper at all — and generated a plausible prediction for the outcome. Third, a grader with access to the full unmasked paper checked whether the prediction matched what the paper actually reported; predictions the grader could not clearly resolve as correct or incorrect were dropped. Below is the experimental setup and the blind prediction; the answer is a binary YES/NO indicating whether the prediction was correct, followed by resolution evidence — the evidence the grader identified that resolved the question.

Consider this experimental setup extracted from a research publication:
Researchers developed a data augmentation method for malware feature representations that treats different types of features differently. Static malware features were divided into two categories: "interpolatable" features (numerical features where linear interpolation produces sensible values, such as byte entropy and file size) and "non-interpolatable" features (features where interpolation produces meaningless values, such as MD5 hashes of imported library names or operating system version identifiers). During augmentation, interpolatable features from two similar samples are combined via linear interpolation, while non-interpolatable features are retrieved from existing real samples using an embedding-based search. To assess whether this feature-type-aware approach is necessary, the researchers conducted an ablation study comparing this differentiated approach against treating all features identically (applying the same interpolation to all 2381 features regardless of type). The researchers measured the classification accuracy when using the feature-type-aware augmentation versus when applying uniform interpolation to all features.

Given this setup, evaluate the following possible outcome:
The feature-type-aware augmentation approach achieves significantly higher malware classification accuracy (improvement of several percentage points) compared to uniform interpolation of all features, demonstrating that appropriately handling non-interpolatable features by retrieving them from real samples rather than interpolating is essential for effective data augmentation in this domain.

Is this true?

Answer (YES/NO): NO